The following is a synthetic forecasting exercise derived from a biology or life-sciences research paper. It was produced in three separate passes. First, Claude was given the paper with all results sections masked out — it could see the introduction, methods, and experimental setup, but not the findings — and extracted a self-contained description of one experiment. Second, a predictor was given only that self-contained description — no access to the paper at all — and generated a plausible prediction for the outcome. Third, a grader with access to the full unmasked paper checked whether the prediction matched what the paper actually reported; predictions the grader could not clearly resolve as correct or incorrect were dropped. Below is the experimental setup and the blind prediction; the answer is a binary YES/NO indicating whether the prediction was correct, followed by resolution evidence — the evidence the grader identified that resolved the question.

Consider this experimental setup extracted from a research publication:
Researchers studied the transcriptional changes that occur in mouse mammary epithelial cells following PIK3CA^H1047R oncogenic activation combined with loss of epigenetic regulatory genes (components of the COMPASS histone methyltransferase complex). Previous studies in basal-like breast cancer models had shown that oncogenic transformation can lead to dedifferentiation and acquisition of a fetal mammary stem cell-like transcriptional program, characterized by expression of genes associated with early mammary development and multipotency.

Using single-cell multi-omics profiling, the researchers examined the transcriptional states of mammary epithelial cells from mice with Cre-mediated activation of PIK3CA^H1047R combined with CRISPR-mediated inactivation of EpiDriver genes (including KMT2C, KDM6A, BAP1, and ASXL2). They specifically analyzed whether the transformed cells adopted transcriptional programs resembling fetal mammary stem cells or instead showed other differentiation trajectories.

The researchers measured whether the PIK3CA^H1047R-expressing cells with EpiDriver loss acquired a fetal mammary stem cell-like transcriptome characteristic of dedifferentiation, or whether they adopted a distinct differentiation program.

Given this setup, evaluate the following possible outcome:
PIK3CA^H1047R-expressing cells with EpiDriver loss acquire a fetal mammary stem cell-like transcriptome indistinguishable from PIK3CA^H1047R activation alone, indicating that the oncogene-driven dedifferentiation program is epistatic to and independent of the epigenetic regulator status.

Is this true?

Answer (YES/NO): NO